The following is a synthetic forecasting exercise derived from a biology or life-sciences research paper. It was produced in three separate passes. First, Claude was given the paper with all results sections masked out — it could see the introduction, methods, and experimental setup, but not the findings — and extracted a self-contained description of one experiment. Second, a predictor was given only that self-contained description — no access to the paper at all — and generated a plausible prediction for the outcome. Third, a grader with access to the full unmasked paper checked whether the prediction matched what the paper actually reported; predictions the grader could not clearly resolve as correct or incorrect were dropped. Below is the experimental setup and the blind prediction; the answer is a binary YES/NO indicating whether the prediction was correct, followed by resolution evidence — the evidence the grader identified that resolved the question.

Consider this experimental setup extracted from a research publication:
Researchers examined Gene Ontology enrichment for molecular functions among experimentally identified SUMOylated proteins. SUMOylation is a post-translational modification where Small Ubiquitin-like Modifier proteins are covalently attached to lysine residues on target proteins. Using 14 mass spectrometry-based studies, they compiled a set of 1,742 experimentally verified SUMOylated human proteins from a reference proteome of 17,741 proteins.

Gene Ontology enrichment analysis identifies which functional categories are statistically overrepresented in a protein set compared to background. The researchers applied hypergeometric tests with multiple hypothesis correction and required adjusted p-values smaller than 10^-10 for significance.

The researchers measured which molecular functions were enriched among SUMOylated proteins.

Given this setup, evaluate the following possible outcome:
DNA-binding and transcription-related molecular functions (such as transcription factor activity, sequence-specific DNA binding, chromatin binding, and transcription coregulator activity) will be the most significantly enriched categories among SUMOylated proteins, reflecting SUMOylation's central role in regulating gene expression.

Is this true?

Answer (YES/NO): NO